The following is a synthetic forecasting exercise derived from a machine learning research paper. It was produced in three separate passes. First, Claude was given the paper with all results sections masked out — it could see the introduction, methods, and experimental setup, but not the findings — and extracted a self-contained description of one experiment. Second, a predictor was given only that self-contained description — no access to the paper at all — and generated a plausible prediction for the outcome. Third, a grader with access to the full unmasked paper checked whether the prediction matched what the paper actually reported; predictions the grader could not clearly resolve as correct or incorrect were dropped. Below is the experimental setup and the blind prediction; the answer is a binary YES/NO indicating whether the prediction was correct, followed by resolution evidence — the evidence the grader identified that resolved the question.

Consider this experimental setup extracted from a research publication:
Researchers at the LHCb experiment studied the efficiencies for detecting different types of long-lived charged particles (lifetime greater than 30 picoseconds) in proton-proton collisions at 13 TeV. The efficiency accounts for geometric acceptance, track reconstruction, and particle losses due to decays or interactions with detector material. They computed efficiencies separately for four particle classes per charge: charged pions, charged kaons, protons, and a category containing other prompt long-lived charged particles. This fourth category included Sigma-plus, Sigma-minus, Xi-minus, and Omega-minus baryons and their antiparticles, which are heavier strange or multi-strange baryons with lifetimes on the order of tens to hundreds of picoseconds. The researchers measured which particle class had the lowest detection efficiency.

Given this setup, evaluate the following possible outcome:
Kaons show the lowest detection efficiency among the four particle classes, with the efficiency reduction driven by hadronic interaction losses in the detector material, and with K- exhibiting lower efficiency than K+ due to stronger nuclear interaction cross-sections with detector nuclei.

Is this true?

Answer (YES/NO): NO